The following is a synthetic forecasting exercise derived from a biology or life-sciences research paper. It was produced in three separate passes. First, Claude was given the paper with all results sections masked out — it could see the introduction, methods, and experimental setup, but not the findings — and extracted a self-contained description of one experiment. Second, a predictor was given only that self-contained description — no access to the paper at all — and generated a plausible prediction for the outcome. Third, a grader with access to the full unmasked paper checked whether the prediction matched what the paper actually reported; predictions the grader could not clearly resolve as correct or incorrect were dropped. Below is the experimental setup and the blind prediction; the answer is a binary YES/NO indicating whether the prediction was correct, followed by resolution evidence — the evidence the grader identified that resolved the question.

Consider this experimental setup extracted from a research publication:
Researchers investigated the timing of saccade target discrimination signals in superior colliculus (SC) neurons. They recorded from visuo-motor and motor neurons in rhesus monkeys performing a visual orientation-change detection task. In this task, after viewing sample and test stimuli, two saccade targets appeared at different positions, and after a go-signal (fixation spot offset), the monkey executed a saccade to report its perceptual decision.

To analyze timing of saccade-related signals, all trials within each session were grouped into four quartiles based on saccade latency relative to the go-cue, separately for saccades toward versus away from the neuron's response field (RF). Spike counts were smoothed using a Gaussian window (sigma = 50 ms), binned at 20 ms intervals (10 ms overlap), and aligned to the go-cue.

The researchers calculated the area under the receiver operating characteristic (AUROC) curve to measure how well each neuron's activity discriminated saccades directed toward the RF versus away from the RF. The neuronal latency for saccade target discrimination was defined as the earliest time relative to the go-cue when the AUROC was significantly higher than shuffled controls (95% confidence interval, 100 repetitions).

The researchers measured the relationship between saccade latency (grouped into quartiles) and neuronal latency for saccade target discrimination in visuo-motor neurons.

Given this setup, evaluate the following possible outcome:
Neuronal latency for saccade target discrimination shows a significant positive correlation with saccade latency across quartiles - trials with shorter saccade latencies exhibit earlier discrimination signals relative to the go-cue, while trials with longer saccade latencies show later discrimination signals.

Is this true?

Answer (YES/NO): NO